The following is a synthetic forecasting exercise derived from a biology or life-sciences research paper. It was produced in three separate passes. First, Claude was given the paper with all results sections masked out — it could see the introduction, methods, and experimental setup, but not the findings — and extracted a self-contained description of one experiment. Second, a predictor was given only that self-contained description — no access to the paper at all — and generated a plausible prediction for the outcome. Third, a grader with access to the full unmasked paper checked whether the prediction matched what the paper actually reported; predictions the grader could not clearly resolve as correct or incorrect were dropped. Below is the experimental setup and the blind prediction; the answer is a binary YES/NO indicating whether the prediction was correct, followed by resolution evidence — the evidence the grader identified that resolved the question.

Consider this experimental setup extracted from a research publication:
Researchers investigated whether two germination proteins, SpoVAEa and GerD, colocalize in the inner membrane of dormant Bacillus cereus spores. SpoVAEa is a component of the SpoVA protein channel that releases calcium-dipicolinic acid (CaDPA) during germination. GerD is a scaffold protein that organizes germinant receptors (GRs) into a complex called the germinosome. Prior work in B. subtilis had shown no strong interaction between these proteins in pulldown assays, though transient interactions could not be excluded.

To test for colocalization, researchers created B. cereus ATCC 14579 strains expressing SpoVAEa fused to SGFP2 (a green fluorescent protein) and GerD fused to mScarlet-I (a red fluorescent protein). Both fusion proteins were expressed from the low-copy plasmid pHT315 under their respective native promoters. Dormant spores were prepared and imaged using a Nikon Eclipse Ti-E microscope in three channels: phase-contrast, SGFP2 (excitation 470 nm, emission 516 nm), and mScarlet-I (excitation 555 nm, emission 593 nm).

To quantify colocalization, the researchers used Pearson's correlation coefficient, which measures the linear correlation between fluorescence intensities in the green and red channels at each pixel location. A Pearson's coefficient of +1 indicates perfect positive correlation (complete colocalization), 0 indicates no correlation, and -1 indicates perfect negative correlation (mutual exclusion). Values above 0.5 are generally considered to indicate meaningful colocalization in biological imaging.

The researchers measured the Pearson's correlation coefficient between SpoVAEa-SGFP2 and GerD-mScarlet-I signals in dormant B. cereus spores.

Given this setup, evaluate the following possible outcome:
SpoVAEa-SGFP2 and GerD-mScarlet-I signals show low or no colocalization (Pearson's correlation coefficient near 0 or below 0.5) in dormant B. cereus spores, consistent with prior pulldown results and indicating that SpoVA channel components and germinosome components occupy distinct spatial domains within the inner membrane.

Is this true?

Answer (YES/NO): NO